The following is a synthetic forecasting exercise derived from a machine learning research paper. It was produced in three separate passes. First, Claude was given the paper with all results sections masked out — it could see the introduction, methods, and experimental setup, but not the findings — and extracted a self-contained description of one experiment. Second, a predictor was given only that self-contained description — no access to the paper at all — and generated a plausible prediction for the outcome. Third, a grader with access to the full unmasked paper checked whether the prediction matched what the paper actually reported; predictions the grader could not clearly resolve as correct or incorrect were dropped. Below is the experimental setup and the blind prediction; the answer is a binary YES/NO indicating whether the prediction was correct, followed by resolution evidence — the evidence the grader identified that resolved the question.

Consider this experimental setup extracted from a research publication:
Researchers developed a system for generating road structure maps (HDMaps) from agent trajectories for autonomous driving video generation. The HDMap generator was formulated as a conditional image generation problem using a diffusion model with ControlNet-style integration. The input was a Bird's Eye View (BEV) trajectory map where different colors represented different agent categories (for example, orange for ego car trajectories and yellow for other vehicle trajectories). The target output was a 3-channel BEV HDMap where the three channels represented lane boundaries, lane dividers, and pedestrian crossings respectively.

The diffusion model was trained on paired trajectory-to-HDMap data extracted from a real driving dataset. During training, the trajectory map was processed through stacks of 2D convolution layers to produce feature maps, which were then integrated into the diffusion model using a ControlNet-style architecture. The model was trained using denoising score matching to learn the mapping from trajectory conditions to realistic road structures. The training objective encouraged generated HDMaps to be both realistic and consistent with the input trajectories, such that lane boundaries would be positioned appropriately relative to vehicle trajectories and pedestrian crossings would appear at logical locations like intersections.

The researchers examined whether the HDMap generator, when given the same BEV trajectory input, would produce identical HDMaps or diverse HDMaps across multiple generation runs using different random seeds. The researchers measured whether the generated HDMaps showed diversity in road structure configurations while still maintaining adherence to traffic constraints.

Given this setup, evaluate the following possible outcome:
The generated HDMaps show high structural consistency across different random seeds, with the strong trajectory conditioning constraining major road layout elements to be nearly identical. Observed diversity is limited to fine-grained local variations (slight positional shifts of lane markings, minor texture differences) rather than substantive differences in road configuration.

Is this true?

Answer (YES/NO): NO